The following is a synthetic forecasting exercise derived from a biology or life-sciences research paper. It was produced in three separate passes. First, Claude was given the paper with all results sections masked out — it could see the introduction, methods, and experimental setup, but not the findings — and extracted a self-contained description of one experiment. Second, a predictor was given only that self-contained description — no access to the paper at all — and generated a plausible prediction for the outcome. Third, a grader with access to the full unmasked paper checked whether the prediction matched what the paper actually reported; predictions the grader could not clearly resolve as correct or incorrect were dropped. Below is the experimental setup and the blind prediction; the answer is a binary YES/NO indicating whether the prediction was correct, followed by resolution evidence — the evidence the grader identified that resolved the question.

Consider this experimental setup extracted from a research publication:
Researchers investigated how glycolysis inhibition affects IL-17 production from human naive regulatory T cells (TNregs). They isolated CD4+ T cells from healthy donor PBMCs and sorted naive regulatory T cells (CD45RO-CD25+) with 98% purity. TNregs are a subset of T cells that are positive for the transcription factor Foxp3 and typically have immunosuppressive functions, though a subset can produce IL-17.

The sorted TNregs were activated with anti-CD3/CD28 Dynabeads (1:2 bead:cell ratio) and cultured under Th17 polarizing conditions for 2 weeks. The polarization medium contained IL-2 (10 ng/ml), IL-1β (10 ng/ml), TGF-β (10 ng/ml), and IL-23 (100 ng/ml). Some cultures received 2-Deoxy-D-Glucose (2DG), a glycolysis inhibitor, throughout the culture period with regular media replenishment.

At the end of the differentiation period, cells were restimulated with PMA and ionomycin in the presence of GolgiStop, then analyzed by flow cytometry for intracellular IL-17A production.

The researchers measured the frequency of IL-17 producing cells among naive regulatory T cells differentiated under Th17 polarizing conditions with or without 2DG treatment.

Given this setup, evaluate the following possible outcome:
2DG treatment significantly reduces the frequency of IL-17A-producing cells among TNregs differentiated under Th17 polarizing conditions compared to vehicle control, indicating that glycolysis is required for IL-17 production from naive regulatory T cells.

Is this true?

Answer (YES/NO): NO